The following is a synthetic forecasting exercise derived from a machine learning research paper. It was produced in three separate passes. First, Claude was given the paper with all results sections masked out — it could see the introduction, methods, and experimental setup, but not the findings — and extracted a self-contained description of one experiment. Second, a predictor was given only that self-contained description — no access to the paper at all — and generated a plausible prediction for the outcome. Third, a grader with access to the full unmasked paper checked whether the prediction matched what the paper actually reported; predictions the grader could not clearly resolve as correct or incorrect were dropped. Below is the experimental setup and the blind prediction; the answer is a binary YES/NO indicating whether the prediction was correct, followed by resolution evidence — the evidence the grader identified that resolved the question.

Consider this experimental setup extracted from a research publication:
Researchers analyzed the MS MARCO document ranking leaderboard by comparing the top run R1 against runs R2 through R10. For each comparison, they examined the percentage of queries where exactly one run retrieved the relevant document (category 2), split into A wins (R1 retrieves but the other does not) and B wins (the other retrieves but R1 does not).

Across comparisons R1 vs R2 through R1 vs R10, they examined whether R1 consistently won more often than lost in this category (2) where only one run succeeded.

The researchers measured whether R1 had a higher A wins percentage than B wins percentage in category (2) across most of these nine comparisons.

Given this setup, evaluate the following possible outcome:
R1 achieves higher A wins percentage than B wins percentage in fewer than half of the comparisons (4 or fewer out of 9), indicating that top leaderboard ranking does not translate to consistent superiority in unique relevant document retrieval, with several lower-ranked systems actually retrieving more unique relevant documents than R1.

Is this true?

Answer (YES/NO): YES